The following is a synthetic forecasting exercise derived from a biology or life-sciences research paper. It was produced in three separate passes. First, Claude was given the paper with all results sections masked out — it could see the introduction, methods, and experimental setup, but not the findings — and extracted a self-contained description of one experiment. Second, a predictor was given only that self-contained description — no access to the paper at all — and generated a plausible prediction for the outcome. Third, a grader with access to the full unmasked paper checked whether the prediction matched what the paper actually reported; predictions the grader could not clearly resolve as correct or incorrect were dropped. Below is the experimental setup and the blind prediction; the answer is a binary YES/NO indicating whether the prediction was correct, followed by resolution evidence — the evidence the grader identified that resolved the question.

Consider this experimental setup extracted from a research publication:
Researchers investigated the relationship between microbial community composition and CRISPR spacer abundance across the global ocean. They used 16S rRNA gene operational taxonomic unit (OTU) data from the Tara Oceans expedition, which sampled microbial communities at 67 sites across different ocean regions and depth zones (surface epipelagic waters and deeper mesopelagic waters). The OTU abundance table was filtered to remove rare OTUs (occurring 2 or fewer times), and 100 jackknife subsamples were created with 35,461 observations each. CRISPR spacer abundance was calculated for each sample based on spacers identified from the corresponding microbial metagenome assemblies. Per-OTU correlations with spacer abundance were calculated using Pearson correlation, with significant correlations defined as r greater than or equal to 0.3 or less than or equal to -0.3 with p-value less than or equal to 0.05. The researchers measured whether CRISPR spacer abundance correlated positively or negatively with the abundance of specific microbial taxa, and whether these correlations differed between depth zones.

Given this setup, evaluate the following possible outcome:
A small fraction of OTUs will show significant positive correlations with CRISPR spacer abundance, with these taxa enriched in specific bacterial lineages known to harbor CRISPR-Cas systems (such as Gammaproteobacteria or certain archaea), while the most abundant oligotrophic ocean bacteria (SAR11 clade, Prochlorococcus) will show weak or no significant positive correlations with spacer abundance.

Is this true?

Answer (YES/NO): YES